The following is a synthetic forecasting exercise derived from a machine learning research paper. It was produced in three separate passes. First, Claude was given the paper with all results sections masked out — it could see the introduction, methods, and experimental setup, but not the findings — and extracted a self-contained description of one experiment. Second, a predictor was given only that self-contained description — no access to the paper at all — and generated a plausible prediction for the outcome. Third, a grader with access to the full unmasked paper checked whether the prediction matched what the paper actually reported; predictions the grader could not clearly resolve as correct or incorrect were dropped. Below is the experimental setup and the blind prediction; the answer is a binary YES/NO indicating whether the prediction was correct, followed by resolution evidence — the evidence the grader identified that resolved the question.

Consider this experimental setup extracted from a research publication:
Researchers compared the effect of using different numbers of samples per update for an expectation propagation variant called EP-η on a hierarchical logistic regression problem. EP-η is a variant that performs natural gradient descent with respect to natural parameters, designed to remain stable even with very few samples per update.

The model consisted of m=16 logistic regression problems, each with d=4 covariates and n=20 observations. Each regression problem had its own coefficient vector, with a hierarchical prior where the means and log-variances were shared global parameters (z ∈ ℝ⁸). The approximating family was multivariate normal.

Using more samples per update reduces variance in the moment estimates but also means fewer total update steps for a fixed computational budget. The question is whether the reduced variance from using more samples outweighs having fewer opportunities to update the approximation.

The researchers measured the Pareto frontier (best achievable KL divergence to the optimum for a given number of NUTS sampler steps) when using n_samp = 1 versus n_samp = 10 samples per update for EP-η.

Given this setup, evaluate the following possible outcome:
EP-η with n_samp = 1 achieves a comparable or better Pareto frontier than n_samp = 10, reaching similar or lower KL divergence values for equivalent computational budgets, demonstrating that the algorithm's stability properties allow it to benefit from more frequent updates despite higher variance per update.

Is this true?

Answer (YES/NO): YES